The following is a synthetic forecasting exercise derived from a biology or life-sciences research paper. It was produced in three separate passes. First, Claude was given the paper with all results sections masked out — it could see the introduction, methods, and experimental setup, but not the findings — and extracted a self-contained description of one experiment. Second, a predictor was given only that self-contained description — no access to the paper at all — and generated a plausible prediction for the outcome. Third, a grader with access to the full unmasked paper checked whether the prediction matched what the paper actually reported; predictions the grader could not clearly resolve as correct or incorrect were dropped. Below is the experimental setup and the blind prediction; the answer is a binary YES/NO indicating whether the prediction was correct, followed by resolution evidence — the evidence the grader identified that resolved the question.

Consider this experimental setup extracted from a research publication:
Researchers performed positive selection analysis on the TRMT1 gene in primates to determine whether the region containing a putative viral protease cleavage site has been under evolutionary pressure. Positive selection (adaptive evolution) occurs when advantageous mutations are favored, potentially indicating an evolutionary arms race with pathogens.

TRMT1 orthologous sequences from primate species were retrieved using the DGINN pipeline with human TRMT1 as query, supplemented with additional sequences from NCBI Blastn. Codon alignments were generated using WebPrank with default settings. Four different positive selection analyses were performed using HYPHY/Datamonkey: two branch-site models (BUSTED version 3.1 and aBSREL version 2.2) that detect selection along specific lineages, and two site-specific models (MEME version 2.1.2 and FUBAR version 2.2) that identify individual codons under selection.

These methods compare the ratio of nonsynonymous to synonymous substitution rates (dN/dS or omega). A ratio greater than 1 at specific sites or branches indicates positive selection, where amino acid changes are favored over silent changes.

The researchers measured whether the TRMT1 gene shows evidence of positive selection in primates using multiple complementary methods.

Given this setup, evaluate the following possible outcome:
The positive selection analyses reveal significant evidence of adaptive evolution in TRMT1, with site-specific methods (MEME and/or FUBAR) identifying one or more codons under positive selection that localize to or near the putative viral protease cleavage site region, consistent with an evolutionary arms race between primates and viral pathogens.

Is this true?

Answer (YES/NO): NO